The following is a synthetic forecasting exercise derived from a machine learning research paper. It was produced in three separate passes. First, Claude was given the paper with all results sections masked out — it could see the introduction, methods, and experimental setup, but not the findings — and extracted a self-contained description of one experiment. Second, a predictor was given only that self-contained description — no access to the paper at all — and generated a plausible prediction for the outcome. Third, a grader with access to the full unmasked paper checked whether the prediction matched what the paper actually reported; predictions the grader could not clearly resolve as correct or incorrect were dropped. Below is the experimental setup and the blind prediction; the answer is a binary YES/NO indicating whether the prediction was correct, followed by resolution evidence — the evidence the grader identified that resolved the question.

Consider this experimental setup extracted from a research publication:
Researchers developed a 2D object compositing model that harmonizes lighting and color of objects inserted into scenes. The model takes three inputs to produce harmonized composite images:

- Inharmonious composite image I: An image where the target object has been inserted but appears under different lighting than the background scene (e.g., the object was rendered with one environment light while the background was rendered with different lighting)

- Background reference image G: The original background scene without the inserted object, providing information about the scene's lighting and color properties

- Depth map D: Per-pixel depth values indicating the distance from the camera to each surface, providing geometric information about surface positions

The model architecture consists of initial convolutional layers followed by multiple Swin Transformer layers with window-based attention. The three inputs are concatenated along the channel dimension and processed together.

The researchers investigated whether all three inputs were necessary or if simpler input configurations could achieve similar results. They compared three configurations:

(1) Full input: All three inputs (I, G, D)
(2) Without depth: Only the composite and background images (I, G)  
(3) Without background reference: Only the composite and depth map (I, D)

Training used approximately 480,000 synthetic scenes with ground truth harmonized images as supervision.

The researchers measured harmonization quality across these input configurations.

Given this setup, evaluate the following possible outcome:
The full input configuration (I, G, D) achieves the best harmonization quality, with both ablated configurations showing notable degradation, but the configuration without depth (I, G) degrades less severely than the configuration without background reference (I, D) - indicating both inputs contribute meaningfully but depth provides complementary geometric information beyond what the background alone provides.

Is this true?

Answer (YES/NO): YES